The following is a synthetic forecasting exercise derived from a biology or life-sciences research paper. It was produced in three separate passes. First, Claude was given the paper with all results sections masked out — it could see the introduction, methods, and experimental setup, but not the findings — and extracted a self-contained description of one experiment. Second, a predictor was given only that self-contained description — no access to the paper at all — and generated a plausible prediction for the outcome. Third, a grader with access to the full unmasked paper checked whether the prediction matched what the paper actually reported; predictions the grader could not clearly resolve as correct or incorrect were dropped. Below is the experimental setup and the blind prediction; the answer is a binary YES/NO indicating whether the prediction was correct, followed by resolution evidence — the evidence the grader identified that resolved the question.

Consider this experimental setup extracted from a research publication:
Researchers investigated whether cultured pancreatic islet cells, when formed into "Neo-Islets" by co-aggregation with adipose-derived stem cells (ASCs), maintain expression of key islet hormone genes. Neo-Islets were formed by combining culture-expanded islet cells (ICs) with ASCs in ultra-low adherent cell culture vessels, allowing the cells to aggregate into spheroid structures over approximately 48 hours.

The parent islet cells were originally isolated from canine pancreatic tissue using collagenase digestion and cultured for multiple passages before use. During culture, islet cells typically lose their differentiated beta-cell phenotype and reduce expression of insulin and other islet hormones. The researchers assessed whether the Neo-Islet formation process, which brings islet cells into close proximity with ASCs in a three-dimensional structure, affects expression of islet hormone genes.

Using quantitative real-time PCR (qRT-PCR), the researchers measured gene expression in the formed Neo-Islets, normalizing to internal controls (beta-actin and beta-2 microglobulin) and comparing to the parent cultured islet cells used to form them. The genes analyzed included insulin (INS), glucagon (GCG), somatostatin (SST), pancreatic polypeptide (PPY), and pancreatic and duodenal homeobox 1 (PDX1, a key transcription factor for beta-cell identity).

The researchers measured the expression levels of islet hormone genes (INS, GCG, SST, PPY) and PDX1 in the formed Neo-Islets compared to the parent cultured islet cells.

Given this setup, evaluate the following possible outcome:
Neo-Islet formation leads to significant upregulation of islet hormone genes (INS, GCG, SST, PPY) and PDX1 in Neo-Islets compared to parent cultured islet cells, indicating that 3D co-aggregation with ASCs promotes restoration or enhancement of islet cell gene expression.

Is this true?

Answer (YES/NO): NO